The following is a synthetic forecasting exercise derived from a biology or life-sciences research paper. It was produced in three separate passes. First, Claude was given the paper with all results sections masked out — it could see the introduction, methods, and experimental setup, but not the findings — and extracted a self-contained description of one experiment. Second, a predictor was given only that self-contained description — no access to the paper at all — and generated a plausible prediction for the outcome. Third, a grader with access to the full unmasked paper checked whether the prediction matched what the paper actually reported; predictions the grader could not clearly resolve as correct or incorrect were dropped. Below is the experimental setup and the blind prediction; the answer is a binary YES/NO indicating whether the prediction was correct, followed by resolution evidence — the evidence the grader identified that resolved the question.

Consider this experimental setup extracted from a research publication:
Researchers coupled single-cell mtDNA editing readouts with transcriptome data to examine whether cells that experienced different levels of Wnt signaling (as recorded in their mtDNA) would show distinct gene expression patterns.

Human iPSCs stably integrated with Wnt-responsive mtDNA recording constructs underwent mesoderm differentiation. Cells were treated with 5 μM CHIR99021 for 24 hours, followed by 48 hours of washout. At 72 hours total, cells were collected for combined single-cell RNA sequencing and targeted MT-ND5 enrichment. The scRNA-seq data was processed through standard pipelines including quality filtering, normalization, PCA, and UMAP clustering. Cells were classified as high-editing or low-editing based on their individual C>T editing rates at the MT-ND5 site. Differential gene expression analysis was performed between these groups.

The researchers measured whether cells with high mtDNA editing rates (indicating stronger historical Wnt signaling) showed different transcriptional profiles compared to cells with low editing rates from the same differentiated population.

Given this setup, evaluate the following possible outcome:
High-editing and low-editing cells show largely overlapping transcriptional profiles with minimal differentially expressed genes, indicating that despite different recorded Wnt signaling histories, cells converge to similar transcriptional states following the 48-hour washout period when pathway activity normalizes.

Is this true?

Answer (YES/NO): NO